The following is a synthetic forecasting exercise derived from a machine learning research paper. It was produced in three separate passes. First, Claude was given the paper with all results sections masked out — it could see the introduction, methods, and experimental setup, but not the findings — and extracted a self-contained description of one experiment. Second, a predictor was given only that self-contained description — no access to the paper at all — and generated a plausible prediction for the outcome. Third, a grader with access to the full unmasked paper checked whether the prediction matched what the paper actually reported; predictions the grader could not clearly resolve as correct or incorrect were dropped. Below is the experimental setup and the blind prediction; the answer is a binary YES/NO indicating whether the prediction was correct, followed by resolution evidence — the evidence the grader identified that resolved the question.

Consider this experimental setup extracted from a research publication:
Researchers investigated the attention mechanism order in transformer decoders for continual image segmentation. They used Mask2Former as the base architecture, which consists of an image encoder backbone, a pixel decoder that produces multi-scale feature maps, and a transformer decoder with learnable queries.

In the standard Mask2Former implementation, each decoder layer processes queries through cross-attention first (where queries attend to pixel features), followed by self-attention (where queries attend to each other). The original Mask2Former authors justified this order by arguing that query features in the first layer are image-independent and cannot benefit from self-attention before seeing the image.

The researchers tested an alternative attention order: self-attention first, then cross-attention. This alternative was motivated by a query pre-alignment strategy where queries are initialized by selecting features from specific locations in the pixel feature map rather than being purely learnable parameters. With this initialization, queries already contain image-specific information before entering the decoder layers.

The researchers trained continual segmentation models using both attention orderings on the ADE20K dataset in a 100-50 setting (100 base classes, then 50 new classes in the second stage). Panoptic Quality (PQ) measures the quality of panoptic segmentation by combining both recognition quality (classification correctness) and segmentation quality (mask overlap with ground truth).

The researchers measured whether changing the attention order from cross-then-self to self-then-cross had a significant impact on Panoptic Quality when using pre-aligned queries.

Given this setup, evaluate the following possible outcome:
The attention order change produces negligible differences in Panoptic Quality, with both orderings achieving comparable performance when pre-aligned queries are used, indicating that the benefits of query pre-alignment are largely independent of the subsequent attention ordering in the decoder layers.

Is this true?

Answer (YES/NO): YES